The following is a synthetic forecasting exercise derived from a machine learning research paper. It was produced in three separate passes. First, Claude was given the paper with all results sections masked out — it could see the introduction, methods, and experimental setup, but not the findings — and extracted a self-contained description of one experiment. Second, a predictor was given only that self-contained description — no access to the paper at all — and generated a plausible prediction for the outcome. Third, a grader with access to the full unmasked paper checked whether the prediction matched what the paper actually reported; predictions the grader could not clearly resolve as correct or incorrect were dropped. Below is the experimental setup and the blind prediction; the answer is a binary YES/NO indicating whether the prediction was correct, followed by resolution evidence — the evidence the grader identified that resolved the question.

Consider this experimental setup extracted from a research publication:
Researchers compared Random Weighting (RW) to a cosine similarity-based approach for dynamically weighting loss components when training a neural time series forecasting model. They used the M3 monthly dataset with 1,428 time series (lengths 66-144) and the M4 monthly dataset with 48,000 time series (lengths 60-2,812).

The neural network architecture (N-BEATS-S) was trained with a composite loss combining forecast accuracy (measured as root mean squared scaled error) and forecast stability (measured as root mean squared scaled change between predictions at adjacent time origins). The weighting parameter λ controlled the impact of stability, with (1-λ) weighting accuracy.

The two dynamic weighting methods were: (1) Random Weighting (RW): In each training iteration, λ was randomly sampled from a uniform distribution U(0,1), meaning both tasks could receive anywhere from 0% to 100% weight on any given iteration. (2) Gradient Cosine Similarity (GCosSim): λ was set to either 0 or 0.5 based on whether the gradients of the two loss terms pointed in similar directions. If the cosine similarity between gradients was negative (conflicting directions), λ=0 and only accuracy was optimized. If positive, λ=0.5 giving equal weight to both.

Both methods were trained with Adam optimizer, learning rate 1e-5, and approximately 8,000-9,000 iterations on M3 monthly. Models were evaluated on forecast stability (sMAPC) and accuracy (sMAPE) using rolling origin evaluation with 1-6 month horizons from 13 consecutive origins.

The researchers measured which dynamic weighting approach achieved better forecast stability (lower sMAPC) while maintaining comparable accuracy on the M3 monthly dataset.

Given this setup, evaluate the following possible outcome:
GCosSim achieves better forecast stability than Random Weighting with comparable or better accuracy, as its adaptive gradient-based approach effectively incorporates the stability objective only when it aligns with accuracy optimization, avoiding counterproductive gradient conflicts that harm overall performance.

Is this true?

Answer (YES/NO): NO